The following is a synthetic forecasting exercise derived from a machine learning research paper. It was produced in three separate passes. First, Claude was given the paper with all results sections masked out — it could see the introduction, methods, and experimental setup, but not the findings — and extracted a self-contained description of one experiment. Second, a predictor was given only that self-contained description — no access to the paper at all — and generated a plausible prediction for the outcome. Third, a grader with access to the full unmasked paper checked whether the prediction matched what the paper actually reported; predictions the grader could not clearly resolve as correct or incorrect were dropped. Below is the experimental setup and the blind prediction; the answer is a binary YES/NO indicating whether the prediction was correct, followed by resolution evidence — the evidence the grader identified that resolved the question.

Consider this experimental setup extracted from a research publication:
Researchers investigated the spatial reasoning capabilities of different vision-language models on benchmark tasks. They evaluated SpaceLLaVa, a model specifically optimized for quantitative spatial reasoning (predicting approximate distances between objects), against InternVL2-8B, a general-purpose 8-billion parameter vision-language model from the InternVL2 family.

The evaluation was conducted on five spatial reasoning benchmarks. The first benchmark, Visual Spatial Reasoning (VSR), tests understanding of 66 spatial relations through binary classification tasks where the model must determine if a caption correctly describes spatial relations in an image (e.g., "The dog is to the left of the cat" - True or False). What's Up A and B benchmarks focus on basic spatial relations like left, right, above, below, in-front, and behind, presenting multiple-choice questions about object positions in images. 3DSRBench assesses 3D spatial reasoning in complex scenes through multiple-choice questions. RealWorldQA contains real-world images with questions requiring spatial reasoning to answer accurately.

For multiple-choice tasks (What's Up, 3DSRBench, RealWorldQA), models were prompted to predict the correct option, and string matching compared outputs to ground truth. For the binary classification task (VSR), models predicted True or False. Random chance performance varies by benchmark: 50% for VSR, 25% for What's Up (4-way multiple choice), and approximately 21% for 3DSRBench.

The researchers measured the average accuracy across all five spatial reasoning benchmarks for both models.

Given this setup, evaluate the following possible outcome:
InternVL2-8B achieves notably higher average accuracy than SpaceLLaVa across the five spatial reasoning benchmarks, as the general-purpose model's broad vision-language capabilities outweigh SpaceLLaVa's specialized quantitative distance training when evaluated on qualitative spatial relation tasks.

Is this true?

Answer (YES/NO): YES